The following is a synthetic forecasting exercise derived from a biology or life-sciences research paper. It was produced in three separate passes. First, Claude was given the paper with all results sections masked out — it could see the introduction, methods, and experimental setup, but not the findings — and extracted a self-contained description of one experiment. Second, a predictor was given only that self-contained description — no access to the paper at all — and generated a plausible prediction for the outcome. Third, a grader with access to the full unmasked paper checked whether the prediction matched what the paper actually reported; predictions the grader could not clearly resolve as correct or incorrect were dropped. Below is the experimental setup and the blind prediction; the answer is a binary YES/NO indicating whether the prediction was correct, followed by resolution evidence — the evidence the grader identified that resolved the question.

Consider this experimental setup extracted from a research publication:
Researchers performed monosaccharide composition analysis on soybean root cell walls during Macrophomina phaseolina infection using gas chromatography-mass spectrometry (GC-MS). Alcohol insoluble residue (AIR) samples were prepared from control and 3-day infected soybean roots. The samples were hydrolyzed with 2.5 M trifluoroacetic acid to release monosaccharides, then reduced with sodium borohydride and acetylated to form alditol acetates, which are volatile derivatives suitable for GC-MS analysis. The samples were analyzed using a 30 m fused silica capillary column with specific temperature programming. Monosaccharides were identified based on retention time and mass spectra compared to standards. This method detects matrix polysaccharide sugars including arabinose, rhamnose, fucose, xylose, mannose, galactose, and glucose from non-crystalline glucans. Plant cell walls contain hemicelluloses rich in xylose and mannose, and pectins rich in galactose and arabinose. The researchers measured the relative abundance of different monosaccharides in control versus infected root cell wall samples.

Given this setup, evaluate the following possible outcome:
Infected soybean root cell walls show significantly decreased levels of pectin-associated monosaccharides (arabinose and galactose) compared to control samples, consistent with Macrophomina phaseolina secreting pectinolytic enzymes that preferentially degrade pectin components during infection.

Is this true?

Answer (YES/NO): NO